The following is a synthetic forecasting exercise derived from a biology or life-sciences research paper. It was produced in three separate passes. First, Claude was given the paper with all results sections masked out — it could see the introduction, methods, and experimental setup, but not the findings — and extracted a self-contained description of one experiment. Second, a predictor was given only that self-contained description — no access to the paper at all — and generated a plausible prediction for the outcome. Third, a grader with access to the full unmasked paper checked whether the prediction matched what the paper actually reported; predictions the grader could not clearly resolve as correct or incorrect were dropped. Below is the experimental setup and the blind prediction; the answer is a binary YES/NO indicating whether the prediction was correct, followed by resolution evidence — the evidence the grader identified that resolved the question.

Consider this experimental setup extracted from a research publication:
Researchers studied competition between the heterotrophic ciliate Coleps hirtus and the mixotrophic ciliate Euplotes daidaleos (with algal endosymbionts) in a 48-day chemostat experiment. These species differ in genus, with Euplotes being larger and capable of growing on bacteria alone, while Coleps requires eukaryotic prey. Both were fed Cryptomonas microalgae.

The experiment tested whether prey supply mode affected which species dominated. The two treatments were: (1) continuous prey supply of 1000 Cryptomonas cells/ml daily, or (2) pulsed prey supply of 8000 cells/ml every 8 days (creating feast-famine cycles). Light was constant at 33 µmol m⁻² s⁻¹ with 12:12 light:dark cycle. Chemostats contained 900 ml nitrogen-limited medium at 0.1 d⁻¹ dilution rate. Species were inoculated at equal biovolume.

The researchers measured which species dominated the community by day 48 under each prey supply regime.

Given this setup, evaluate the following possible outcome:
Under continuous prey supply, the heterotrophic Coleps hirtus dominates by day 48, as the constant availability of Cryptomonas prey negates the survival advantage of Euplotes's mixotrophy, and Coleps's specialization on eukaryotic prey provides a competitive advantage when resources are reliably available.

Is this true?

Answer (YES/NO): NO